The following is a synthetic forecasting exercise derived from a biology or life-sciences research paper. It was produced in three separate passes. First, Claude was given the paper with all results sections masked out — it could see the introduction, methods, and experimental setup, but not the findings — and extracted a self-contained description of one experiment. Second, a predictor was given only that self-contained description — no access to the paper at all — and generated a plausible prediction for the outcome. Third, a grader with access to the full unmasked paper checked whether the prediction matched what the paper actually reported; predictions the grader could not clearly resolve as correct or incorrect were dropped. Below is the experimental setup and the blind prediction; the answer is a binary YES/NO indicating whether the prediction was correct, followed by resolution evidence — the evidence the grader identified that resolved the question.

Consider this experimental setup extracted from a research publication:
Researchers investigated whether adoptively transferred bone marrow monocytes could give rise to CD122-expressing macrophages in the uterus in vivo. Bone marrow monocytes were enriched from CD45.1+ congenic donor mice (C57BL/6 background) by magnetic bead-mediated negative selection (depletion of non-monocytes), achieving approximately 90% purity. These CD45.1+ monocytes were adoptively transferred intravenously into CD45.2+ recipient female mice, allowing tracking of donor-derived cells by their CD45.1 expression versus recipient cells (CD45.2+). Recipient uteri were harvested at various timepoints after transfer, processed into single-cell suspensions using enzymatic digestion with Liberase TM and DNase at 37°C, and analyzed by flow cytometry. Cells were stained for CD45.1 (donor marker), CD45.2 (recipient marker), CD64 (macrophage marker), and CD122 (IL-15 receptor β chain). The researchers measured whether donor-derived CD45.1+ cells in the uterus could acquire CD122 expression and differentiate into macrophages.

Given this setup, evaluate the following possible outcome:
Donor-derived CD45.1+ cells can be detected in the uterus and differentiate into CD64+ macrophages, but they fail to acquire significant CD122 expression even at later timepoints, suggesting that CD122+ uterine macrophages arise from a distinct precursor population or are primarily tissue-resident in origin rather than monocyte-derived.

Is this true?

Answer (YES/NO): NO